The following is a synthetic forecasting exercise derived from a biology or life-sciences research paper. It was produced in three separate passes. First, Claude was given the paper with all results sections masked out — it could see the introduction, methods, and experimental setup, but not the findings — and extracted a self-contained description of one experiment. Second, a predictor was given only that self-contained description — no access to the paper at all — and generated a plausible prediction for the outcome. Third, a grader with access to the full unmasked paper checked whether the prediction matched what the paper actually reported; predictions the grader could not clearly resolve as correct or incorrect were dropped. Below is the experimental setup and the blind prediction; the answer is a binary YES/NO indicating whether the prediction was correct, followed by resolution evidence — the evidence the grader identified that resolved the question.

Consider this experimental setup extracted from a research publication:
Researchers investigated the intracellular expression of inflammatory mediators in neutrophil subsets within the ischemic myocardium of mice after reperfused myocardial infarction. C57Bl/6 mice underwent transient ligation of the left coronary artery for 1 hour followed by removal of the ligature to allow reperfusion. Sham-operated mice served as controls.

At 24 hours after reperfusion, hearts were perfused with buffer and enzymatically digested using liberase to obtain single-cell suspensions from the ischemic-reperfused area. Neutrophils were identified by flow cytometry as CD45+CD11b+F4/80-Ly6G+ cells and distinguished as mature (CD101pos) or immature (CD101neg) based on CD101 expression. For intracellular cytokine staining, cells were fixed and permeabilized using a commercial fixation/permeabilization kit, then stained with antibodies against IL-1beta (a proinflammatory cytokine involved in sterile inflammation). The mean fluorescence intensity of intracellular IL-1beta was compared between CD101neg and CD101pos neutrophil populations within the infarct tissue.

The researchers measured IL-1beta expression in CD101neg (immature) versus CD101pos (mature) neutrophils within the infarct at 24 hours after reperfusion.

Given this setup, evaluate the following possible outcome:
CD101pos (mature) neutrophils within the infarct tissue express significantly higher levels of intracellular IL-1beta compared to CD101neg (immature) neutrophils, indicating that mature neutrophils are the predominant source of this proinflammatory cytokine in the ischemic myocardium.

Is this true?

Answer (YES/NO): NO